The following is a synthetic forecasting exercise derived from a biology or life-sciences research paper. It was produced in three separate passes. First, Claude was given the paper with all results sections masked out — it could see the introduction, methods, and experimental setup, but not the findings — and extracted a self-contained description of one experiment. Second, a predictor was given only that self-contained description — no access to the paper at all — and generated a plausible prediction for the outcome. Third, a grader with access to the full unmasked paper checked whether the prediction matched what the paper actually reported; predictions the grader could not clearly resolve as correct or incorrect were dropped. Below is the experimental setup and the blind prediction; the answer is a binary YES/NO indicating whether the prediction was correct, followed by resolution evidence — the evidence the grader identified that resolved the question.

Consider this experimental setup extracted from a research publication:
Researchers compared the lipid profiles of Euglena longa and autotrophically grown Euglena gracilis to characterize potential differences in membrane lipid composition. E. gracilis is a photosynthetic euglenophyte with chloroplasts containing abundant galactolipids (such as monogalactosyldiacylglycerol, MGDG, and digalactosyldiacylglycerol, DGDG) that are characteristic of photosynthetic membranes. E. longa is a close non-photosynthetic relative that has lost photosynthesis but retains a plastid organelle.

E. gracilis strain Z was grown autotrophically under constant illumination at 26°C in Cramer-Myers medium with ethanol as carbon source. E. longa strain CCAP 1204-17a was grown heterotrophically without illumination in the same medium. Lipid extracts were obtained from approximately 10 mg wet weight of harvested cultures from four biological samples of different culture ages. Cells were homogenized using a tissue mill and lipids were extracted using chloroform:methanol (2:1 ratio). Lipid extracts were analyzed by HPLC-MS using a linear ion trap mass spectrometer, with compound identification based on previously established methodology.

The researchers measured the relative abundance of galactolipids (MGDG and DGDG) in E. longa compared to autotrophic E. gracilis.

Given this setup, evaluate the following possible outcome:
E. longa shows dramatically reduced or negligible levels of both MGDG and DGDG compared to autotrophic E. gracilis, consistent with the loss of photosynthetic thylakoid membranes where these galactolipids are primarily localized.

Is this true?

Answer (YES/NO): NO